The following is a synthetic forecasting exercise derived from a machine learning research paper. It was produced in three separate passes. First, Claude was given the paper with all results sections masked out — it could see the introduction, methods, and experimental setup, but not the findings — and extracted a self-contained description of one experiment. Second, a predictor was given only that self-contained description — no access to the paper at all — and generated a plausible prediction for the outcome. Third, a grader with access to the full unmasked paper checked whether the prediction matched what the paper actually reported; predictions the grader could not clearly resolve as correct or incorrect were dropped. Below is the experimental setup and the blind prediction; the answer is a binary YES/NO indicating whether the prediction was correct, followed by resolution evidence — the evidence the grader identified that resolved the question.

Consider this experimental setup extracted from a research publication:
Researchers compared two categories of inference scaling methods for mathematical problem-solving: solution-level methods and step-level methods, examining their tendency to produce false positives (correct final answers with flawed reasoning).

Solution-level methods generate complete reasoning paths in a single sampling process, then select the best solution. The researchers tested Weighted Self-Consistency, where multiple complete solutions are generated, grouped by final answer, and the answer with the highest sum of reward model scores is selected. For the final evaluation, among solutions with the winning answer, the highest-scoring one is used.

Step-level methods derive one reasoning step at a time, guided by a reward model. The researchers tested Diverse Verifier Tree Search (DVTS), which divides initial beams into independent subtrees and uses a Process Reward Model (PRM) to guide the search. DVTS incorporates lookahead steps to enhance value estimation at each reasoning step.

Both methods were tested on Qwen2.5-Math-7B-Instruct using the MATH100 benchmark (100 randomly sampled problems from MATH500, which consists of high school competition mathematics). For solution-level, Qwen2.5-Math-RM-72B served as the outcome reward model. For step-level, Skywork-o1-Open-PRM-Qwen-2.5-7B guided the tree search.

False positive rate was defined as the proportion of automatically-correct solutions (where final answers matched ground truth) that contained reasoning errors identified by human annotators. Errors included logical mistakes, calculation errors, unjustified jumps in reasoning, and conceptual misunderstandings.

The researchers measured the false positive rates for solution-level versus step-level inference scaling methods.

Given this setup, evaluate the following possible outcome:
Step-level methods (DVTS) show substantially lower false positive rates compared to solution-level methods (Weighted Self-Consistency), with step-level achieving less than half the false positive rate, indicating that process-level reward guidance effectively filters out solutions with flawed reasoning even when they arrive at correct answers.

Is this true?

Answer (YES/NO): NO